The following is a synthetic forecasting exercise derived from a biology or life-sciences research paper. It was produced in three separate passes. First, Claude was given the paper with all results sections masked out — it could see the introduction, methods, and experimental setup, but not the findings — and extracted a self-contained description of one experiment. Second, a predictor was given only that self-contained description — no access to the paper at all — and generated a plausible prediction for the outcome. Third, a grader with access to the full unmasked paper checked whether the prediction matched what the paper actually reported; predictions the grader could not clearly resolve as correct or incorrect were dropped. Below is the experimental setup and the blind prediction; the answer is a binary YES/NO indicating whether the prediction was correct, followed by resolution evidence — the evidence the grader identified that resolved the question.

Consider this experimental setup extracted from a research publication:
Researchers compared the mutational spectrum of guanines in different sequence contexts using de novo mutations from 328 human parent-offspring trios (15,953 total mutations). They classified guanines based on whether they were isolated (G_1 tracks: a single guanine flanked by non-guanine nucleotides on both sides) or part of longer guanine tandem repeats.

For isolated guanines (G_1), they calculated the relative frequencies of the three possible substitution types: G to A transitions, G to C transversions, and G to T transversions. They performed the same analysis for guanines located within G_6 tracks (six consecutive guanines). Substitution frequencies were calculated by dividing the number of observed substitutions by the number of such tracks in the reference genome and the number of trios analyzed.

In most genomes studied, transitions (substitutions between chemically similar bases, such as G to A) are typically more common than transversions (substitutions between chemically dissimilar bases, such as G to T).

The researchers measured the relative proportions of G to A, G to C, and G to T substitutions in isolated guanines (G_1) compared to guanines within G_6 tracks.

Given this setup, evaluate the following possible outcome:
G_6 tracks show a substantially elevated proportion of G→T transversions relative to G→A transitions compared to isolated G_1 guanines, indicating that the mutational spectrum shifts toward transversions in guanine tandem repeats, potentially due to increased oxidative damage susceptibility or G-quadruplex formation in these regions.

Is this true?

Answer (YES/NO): YES